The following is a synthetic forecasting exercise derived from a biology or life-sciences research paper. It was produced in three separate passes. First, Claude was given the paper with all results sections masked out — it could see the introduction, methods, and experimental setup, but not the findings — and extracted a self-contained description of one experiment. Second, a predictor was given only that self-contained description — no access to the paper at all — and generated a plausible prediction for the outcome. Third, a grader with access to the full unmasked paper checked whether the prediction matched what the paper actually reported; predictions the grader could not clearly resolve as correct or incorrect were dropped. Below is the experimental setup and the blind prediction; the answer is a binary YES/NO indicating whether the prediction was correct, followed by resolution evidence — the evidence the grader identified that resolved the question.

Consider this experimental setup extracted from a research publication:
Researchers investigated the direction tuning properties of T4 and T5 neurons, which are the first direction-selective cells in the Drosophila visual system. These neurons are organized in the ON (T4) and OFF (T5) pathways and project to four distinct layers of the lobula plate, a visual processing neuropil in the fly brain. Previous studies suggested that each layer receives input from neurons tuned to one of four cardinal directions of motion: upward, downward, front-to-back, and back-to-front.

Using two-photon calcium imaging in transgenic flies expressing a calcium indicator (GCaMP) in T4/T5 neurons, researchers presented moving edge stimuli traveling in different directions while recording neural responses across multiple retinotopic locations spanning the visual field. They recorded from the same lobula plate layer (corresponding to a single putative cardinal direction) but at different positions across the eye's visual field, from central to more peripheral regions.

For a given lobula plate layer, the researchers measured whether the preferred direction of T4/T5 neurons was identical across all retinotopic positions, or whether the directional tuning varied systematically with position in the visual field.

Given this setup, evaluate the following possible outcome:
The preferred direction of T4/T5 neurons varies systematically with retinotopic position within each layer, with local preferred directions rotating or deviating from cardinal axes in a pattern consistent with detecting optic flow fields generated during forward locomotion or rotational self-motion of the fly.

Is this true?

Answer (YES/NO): YES